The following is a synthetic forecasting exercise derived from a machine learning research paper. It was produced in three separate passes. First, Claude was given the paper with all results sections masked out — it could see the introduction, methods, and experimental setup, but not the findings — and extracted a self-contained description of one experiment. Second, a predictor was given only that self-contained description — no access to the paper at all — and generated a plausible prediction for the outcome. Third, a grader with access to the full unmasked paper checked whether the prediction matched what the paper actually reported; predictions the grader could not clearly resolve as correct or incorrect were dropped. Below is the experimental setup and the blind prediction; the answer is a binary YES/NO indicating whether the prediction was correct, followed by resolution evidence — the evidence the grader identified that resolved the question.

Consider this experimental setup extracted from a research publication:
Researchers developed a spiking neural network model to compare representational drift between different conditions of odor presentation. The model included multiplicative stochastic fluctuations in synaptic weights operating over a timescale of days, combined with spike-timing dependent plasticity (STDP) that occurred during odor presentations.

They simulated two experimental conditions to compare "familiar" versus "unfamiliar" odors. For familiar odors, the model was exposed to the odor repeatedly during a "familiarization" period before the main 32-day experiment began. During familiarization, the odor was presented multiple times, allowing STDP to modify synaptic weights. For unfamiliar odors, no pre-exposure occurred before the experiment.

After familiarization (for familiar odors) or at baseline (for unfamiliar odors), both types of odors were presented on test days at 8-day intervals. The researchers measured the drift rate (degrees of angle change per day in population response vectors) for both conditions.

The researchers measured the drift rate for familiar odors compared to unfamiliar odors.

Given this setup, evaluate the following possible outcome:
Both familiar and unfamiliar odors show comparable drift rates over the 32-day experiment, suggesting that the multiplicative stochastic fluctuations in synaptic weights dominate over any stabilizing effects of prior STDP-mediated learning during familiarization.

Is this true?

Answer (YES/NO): NO